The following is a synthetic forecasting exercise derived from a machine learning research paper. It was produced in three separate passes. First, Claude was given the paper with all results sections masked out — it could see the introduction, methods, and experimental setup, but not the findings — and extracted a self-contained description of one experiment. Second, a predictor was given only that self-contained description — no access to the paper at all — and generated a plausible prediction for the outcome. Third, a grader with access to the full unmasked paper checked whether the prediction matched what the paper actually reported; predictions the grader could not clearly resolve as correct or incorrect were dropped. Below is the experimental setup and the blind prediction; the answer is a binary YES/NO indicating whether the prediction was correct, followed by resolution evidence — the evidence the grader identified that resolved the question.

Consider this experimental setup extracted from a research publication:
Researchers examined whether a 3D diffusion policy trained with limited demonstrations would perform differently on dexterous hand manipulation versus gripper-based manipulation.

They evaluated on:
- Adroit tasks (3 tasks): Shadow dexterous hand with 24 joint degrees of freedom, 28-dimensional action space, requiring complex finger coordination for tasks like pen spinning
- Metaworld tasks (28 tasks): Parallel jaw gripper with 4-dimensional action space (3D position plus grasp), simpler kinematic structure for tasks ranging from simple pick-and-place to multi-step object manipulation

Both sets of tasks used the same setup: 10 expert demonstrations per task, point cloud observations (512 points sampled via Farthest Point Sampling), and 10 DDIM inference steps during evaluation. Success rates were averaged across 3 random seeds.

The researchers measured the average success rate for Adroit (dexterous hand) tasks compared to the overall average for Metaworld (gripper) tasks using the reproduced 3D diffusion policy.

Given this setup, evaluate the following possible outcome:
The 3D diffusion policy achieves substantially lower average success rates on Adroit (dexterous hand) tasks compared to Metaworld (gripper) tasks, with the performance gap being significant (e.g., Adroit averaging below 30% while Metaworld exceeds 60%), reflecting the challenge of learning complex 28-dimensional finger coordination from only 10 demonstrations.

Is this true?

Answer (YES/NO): NO